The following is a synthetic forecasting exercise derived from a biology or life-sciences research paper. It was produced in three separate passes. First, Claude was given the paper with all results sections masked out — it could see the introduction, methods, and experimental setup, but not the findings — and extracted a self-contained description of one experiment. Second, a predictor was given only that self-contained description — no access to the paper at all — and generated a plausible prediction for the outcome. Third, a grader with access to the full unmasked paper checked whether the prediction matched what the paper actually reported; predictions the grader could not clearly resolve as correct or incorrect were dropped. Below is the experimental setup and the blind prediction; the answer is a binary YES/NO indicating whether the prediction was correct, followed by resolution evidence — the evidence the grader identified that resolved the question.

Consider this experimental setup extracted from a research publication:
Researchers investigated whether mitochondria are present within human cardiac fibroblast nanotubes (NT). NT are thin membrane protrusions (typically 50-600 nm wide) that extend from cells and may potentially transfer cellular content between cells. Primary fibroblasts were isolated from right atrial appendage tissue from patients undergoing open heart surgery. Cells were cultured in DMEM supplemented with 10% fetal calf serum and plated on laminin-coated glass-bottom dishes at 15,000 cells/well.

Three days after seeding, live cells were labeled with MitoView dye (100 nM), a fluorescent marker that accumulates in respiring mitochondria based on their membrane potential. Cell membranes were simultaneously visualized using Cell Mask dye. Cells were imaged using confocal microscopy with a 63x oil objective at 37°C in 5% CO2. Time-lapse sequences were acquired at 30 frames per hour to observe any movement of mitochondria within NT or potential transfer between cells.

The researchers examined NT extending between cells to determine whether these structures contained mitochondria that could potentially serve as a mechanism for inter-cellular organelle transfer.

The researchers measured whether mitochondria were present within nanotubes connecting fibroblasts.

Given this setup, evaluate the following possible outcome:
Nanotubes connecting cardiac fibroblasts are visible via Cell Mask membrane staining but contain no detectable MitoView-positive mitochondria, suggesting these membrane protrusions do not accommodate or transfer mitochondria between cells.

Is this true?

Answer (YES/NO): NO